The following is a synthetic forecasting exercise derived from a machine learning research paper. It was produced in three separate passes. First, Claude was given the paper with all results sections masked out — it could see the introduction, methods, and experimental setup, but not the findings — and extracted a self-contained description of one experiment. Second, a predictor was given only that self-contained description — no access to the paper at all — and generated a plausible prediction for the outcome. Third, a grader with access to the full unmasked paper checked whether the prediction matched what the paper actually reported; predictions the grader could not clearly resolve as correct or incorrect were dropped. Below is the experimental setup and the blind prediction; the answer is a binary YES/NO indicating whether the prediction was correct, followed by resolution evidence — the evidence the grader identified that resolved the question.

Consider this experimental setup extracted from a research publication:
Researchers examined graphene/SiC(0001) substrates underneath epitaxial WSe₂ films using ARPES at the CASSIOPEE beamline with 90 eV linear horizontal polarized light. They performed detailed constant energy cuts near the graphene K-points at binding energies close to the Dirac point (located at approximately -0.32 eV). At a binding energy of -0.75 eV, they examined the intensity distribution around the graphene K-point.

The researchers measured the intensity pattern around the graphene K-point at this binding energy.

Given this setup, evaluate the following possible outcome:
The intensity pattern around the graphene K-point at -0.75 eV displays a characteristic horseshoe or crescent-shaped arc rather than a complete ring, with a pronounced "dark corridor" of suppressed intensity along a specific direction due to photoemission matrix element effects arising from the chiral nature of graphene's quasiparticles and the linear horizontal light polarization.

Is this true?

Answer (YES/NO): NO